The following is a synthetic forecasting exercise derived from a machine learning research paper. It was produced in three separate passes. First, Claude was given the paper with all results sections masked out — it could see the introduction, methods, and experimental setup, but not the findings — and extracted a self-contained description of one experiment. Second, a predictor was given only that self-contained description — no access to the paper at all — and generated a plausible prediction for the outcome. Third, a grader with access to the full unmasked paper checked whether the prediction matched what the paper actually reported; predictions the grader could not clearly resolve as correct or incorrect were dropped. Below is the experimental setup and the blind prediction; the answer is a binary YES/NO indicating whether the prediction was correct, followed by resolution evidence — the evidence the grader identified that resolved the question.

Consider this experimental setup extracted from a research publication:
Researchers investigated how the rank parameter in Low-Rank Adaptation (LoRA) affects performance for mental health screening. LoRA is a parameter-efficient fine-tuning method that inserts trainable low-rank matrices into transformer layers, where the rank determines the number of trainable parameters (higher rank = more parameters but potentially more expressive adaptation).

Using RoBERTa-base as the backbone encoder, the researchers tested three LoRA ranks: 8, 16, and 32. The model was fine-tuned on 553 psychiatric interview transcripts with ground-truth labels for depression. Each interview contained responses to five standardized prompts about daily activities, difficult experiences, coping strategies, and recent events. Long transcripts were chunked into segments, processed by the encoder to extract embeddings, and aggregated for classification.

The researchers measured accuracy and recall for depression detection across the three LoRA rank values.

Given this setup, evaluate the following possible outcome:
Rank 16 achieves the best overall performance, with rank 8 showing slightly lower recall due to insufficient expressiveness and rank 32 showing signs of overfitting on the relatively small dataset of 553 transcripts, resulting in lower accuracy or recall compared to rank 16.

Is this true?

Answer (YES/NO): NO